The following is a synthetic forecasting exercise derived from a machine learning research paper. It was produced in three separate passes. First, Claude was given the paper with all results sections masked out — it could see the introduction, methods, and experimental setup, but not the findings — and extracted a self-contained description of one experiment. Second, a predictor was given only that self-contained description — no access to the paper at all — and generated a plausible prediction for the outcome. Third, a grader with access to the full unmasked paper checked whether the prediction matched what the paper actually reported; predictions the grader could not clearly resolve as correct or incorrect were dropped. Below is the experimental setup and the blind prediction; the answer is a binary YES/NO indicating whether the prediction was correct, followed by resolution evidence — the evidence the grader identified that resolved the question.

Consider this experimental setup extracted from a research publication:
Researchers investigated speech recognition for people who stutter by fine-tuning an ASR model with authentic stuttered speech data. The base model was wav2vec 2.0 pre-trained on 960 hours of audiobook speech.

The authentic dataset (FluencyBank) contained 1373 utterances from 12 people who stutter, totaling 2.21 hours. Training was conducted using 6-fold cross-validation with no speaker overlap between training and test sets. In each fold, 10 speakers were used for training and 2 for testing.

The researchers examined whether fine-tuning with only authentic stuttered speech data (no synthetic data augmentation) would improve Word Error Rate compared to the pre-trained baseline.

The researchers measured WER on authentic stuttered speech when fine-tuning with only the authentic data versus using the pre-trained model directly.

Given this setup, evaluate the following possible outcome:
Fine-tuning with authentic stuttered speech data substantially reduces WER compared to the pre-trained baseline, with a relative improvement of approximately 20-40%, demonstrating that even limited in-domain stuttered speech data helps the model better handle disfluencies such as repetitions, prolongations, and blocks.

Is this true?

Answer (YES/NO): YES